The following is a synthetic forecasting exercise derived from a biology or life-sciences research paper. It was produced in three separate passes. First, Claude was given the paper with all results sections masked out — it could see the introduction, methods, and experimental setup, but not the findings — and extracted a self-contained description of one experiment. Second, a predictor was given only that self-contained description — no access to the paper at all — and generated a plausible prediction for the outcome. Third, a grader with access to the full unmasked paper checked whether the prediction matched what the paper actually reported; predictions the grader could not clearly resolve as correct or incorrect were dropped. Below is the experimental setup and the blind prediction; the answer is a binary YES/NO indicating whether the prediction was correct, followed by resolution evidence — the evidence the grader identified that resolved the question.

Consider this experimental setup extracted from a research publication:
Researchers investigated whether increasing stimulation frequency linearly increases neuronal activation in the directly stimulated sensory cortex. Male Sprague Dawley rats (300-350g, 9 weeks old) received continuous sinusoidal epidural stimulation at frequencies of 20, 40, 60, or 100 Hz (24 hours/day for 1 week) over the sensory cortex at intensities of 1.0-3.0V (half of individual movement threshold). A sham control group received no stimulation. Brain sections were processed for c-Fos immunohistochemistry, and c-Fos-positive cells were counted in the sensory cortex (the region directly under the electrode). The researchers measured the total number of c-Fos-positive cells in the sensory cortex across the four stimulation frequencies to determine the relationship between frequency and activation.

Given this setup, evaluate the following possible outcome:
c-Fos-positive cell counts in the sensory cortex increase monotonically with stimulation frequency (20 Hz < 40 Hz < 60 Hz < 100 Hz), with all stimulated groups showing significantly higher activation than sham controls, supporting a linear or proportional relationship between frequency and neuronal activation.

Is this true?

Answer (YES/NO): NO